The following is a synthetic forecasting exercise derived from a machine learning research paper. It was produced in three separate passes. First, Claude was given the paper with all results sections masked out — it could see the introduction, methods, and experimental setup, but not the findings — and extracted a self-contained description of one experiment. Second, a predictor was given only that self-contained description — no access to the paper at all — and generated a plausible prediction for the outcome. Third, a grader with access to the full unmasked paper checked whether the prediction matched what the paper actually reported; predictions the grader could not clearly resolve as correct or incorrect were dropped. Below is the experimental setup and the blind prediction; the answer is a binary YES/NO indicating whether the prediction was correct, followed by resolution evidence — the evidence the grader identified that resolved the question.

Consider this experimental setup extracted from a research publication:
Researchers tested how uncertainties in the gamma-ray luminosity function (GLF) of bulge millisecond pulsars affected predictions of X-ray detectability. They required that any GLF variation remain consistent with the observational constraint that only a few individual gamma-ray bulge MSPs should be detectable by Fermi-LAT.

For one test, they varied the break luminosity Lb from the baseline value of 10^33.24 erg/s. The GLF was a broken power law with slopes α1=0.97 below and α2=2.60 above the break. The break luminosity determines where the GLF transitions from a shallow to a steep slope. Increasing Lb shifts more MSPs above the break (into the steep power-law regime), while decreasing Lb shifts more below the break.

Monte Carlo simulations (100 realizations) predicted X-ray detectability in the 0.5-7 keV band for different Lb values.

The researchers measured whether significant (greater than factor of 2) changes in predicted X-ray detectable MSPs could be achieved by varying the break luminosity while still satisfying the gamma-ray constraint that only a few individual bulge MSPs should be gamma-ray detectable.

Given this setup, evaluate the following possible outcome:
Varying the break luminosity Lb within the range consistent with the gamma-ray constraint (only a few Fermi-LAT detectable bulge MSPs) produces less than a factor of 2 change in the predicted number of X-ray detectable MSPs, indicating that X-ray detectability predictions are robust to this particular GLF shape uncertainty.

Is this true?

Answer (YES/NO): YES